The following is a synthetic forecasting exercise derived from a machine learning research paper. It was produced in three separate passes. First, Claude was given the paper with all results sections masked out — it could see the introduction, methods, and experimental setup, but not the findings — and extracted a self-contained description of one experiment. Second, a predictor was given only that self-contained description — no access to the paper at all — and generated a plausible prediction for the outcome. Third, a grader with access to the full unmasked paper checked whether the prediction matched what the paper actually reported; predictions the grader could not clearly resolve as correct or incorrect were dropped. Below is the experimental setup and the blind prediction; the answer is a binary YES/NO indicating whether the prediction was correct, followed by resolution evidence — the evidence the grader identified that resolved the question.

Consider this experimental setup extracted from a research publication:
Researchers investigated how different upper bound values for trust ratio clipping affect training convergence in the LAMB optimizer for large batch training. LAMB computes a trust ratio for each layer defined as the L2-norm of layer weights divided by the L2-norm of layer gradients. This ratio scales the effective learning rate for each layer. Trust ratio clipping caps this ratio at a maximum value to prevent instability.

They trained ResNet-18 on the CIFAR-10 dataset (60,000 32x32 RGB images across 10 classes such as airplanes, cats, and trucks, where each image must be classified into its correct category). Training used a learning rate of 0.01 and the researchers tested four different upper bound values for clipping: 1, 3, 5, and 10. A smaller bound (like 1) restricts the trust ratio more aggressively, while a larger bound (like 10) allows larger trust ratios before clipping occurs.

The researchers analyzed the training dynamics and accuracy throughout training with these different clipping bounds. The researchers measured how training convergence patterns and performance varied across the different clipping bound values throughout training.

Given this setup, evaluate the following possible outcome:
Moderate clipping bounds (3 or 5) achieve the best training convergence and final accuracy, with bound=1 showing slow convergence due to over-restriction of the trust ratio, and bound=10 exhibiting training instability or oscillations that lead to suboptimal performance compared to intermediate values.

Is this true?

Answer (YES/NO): NO